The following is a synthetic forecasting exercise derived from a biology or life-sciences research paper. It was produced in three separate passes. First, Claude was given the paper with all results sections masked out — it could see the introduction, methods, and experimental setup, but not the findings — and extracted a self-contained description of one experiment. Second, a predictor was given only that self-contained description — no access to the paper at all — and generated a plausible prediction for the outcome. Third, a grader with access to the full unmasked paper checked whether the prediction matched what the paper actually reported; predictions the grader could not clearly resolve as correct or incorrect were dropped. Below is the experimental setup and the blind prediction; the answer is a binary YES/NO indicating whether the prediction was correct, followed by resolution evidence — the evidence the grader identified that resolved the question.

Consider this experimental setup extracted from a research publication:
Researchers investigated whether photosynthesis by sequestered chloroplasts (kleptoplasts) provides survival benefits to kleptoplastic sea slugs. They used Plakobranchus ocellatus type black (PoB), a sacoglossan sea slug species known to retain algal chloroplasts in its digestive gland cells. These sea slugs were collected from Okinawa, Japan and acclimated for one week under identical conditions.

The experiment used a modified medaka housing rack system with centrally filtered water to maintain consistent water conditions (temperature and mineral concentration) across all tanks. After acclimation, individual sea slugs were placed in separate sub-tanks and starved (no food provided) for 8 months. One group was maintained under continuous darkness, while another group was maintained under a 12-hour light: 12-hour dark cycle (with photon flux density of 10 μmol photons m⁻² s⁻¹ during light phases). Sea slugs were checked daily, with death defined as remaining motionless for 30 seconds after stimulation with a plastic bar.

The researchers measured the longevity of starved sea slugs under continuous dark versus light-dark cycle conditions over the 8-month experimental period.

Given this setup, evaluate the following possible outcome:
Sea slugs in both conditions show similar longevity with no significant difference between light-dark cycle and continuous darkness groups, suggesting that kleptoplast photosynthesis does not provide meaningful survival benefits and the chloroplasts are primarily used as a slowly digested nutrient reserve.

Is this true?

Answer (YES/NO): NO